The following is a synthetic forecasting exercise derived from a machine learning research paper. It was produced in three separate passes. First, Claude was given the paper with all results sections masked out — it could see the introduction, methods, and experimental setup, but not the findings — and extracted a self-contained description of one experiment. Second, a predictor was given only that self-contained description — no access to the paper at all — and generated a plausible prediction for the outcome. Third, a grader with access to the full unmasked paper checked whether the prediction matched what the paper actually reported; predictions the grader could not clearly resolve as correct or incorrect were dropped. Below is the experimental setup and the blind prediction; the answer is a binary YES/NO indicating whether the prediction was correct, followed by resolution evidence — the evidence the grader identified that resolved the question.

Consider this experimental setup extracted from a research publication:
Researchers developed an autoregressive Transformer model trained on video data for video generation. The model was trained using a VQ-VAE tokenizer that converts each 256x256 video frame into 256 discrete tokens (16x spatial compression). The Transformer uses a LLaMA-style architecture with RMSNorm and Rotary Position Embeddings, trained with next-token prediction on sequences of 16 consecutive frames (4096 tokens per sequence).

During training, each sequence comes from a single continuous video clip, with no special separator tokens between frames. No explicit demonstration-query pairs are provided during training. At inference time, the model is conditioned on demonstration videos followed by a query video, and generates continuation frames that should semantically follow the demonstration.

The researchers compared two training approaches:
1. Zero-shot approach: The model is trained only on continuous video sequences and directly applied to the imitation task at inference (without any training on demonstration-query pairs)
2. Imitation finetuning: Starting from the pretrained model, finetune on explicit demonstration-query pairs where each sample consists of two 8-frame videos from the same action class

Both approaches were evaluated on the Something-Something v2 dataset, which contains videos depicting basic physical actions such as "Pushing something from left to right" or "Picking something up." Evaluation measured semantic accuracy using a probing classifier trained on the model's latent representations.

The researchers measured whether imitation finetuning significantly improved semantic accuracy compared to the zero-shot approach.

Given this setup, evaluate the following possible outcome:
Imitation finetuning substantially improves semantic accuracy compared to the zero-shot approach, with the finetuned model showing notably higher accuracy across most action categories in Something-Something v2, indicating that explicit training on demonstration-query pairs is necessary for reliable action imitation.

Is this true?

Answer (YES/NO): NO